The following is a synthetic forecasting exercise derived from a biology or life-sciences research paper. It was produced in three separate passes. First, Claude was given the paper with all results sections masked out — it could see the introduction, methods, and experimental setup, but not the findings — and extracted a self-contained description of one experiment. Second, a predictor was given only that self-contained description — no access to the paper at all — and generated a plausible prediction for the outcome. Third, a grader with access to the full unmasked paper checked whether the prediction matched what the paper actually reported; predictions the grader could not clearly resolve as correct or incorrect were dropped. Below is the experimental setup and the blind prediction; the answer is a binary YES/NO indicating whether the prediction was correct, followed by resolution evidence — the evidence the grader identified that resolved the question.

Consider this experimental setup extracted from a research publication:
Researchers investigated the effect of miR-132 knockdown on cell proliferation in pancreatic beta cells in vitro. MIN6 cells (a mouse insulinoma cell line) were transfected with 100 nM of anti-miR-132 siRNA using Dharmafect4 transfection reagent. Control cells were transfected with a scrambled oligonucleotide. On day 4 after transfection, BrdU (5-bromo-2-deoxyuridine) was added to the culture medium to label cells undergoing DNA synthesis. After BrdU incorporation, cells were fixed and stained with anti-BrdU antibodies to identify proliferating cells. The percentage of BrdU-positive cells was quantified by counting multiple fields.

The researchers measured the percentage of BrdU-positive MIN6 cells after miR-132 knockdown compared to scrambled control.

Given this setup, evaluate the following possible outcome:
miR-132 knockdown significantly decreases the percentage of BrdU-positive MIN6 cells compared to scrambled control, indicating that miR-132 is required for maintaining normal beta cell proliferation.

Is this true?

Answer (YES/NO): YES